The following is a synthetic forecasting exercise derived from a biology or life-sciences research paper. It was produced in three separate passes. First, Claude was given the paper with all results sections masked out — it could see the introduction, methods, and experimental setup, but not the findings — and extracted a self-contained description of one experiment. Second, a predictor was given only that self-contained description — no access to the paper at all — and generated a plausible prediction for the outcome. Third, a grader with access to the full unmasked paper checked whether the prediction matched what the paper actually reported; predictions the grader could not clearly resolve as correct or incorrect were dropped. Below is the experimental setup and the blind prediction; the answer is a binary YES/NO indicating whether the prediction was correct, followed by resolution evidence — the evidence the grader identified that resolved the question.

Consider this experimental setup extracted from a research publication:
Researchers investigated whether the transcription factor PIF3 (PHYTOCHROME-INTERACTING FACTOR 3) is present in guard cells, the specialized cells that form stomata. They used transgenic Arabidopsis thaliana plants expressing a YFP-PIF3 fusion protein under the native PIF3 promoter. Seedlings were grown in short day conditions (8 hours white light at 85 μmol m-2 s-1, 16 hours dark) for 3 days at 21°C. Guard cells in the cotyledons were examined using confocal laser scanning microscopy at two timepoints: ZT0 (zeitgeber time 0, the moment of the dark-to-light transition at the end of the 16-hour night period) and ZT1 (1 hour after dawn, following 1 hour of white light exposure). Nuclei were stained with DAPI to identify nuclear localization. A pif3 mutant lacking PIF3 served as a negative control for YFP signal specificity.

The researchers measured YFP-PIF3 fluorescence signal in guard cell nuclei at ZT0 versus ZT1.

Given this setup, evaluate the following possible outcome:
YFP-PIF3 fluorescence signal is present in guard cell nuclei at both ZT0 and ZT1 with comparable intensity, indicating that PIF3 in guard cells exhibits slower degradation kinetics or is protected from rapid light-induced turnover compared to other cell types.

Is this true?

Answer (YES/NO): NO